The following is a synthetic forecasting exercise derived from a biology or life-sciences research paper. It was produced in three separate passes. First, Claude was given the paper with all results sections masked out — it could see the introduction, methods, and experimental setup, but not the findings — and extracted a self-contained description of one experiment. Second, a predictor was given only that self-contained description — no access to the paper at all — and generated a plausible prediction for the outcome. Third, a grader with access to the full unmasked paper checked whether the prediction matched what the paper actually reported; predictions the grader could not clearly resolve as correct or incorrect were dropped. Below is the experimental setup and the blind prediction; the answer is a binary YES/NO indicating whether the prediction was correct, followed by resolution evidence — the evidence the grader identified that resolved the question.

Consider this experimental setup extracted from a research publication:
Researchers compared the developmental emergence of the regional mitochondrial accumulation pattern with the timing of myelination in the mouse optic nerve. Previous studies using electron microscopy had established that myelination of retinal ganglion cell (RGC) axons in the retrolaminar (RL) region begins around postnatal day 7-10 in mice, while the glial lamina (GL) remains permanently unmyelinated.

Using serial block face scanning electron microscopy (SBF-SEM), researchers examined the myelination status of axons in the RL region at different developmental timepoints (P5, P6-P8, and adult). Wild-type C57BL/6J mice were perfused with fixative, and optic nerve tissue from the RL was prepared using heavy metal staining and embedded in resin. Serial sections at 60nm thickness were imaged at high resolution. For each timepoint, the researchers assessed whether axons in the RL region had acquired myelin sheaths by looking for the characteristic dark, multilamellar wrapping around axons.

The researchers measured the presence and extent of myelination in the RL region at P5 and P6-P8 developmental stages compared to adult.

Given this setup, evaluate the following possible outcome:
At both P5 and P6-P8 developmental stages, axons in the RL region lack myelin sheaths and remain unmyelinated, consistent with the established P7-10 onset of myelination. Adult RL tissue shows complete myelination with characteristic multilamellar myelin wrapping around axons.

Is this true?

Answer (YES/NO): NO